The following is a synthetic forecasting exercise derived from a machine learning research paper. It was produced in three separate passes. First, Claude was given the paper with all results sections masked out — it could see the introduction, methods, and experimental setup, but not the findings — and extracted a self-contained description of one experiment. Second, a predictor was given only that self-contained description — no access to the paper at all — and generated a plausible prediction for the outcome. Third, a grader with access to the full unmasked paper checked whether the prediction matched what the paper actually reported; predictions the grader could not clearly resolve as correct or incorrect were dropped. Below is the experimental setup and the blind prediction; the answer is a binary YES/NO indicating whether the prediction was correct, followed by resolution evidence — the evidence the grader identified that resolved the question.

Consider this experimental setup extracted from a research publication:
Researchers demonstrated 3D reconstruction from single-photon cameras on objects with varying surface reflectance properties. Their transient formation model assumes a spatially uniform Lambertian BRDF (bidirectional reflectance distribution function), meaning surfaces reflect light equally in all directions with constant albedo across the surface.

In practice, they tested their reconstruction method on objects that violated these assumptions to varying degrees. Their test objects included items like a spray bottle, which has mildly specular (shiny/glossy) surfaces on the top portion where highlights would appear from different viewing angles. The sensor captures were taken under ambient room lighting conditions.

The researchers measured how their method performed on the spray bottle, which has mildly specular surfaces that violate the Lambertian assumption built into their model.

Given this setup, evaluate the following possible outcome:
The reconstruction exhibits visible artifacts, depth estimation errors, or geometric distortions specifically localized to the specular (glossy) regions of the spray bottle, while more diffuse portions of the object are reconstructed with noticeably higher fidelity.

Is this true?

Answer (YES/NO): NO